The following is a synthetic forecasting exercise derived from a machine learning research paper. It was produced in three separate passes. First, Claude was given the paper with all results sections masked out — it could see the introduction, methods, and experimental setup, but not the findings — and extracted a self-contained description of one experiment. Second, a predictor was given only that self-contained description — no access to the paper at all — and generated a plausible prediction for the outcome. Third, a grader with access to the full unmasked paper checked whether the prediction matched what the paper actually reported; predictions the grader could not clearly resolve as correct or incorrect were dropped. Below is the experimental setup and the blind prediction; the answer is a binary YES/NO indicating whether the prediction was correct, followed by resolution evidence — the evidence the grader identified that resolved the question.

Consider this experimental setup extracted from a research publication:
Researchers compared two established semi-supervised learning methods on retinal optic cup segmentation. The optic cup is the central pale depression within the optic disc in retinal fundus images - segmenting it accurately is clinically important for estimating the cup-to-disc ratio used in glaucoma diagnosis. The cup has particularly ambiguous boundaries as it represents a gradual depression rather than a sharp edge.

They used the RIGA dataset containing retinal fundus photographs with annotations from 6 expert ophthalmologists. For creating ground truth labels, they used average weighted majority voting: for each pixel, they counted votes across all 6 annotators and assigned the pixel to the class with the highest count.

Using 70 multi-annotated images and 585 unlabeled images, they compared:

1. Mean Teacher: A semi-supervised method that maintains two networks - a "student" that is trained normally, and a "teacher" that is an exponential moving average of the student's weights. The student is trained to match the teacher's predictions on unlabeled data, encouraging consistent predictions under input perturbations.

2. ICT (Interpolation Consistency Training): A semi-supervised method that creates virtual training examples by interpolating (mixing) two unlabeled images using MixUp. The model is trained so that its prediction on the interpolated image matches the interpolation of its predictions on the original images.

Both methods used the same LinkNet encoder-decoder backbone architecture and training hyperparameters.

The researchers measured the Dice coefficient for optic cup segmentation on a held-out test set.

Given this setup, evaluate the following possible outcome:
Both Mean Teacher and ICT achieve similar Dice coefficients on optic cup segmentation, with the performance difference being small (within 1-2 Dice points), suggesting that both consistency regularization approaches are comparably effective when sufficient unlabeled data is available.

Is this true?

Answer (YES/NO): YES